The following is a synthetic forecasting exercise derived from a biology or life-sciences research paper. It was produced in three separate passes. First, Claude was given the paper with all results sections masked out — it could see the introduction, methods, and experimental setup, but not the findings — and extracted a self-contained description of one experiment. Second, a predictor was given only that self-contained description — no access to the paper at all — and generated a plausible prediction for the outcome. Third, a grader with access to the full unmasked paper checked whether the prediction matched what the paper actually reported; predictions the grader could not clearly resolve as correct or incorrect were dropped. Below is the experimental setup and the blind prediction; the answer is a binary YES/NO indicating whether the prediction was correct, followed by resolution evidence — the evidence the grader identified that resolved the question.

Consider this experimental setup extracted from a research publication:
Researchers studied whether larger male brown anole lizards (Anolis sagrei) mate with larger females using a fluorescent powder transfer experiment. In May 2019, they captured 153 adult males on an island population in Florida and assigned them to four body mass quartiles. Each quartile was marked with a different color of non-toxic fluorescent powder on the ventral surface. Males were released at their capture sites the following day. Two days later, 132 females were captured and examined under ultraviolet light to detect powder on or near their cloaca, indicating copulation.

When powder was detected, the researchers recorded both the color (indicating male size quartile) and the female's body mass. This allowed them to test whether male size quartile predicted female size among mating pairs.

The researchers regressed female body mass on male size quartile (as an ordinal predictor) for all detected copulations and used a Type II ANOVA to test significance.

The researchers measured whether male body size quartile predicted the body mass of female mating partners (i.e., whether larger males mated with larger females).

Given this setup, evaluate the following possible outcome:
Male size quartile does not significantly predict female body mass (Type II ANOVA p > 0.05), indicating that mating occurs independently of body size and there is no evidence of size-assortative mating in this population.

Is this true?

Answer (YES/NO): YES